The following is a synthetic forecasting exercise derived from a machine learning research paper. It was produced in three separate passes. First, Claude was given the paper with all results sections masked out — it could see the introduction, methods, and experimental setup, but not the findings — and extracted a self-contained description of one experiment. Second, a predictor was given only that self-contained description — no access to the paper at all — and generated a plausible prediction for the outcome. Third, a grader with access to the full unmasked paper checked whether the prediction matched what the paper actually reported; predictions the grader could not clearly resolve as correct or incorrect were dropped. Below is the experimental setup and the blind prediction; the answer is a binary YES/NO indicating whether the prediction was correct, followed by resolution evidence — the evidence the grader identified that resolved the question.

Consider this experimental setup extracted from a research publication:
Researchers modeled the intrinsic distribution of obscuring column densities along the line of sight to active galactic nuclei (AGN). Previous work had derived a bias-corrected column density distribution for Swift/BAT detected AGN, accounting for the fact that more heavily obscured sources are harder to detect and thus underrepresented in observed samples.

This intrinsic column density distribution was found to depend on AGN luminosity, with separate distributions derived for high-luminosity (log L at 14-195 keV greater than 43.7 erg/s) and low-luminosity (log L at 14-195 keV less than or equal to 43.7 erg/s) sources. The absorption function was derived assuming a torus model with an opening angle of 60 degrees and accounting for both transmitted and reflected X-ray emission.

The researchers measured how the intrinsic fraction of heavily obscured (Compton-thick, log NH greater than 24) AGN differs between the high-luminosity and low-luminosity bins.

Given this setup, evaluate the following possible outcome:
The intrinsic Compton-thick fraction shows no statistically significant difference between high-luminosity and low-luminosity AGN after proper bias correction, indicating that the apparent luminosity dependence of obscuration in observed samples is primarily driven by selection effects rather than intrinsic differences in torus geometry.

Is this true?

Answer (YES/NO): NO